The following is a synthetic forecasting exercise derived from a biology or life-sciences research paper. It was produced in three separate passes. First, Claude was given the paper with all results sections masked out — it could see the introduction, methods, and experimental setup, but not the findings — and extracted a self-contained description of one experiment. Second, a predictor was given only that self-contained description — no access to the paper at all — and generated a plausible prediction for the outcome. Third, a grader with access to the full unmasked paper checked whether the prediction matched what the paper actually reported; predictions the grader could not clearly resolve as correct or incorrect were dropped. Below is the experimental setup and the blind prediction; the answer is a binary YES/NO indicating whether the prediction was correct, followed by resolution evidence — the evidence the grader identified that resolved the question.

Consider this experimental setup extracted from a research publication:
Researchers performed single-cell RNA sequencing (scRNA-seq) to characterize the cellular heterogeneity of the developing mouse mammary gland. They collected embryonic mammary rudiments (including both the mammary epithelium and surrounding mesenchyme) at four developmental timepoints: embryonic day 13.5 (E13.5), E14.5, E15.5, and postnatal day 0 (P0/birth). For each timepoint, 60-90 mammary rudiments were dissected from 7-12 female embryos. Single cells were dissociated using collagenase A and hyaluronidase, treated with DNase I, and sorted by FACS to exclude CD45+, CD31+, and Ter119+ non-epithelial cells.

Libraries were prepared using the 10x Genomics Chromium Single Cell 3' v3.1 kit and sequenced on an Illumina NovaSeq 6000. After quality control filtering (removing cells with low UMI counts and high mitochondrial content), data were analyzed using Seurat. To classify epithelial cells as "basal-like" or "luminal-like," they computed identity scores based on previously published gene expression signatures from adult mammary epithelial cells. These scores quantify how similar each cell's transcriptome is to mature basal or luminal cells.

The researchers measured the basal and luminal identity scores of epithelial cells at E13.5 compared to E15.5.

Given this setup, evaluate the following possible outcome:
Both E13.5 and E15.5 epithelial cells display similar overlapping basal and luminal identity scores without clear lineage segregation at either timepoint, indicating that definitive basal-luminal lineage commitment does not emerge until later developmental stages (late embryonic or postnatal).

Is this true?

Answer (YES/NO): NO